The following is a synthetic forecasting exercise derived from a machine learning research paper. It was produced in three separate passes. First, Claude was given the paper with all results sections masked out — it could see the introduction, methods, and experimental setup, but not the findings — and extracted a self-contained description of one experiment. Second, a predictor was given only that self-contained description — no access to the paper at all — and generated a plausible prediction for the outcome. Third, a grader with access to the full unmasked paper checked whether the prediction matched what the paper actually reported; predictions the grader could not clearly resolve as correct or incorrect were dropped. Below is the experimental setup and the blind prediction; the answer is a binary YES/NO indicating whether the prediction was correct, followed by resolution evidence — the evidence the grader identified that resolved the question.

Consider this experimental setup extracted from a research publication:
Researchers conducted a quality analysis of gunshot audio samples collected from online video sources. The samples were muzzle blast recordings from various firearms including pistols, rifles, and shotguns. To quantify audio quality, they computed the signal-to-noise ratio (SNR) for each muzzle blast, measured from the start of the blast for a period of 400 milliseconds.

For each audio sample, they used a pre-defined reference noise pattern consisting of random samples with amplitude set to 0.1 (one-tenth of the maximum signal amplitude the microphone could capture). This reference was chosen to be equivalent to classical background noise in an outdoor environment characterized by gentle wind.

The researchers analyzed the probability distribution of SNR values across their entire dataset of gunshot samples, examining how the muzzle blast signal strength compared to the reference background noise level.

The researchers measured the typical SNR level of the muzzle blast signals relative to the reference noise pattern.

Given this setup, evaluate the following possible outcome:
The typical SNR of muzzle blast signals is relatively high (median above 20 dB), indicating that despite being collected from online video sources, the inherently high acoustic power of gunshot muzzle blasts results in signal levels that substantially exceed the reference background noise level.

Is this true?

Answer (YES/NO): NO